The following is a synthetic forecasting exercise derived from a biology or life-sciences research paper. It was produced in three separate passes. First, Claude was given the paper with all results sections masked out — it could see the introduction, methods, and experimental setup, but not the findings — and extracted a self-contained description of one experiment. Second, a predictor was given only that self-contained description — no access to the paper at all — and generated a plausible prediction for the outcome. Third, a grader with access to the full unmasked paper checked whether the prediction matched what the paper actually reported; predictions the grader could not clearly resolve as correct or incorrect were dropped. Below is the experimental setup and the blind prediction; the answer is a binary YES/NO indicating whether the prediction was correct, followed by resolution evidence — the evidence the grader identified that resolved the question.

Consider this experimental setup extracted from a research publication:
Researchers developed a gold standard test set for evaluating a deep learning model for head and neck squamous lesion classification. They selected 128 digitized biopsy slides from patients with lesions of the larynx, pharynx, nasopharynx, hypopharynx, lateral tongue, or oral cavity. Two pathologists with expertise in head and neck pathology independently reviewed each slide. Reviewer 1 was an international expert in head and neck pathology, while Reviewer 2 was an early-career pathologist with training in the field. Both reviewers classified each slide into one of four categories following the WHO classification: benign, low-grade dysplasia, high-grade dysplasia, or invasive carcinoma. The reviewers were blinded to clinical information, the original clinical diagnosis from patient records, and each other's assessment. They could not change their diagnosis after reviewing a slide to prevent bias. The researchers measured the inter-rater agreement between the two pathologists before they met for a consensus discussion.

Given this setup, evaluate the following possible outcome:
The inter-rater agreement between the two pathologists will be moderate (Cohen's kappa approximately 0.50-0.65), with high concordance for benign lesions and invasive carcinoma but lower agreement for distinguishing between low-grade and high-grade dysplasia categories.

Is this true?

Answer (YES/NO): NO